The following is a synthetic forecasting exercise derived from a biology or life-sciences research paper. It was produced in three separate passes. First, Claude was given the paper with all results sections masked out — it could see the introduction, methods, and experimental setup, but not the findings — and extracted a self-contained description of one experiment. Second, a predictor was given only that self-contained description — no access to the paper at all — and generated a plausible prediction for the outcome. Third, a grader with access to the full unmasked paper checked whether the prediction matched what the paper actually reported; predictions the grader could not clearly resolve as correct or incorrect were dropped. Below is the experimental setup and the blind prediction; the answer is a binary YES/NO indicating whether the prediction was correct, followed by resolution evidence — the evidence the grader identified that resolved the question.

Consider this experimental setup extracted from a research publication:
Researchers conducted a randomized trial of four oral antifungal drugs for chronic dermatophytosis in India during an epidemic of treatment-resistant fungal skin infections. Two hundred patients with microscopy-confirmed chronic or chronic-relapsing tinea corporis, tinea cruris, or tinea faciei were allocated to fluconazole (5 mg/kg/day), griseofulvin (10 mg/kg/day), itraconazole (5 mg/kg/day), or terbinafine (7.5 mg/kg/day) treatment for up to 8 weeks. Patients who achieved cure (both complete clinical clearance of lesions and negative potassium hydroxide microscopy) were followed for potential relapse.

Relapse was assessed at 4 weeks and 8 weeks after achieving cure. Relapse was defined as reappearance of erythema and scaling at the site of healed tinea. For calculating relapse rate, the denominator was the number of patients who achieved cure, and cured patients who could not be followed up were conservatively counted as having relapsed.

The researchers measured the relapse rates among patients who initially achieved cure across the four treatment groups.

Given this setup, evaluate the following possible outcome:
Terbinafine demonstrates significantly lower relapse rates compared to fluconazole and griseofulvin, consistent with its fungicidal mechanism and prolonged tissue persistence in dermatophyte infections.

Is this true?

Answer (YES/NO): NO